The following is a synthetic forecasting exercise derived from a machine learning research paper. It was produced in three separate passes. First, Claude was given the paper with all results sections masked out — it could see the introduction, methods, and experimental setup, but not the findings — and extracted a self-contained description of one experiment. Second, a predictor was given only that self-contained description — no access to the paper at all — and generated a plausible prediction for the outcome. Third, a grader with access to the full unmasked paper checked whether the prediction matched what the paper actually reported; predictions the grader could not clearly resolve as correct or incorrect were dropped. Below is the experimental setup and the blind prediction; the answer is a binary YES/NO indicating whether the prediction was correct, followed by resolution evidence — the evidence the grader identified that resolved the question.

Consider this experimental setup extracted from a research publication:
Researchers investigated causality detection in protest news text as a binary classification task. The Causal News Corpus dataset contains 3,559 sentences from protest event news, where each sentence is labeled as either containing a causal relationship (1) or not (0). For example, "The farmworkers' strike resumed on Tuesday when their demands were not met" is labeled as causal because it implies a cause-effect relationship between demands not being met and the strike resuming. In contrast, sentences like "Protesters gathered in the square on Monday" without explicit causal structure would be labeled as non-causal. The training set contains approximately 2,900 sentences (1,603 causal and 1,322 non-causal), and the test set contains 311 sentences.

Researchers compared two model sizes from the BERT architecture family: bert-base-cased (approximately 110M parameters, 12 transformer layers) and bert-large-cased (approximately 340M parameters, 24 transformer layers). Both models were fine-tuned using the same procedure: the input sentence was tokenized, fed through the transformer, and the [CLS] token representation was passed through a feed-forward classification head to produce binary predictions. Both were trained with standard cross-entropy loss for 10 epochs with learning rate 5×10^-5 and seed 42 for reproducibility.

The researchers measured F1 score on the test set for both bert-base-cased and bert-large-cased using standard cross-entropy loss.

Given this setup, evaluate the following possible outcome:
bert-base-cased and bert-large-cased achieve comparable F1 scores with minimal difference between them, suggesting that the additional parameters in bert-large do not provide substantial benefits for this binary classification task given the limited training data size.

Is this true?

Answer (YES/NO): NO